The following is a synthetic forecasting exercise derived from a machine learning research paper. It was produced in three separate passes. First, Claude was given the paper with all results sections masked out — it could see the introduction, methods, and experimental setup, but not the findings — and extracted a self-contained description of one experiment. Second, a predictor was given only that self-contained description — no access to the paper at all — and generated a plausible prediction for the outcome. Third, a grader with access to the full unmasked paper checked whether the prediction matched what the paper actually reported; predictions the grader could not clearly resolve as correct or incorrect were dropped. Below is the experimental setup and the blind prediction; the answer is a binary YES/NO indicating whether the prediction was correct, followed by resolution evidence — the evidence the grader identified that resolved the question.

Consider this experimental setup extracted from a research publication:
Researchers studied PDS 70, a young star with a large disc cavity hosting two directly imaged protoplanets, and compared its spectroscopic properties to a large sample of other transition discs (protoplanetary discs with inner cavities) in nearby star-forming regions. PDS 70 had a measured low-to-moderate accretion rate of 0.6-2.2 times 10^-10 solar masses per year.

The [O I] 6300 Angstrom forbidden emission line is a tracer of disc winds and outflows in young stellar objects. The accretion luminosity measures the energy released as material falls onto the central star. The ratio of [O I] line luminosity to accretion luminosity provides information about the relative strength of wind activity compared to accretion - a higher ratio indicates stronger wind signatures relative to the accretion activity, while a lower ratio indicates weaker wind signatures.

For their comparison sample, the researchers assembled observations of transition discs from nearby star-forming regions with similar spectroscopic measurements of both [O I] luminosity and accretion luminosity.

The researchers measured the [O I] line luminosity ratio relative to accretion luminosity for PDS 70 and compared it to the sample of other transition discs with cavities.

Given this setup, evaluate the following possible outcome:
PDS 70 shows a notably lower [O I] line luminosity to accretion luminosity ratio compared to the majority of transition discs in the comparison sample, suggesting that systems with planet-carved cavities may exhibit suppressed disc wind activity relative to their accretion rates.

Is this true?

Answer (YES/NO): NO